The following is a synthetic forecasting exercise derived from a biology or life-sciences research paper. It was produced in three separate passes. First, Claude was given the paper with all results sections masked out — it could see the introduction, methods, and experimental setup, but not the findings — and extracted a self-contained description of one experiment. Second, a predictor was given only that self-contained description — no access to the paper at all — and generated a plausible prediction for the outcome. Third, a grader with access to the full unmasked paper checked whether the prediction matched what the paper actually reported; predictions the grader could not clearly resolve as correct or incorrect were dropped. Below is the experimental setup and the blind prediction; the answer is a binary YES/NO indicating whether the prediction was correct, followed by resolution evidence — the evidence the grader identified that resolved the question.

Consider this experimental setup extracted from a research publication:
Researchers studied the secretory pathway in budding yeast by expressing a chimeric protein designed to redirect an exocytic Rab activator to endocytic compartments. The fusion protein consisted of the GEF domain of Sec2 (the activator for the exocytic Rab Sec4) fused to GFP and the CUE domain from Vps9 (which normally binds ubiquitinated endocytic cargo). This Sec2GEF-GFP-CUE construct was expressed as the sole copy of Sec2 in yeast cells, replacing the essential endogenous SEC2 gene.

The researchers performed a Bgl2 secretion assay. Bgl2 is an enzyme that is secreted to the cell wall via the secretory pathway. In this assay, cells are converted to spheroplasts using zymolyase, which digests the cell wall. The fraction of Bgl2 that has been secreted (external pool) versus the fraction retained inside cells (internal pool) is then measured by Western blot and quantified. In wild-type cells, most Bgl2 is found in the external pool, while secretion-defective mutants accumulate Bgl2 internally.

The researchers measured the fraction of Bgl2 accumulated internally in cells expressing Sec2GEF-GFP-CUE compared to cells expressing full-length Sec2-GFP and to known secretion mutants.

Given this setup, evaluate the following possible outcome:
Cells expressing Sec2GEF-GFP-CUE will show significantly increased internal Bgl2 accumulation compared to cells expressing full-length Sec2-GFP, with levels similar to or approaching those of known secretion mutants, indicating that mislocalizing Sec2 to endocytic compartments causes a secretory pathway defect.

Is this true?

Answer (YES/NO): NO